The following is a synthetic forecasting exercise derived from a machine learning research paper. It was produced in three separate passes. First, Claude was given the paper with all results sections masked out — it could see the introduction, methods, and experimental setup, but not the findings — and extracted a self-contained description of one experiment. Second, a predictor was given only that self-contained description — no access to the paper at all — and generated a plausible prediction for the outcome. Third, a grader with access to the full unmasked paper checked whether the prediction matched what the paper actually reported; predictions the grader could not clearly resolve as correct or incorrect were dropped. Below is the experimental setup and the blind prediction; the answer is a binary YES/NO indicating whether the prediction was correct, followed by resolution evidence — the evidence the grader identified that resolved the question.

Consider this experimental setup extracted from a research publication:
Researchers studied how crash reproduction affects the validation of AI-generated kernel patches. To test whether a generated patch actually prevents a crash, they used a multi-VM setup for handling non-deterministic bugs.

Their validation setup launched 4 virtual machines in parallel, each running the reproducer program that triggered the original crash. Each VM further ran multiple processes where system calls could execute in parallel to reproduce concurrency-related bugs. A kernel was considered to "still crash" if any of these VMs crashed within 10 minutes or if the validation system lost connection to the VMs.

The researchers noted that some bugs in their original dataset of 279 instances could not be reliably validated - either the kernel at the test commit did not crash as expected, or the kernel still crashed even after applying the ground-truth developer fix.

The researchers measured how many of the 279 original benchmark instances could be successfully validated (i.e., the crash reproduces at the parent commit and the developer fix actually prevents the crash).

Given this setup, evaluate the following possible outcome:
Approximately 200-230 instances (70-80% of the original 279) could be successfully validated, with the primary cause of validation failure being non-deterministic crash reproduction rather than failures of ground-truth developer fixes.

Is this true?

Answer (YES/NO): NO